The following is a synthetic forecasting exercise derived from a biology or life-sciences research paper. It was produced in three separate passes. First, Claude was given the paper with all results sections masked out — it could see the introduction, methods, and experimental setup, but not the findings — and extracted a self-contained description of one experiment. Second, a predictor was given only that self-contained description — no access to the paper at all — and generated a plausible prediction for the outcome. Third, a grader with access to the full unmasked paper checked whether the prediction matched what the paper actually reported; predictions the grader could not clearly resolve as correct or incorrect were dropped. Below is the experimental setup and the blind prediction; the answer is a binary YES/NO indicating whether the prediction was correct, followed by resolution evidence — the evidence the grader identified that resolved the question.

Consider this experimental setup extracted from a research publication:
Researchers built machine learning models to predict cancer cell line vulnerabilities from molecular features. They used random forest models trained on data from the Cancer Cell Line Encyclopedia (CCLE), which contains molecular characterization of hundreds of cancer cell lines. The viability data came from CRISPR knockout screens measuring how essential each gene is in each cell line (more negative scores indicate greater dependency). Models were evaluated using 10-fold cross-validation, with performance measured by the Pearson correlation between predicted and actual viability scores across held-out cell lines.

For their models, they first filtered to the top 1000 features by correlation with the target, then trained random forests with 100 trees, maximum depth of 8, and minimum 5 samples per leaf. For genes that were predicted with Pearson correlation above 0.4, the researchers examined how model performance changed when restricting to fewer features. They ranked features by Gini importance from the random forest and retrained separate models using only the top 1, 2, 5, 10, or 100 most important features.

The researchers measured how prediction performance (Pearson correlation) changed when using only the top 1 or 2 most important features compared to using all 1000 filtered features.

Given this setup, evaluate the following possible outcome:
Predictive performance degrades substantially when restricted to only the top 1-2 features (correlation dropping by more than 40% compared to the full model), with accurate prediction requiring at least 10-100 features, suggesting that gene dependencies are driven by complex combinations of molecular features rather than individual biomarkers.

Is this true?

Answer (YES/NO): NO